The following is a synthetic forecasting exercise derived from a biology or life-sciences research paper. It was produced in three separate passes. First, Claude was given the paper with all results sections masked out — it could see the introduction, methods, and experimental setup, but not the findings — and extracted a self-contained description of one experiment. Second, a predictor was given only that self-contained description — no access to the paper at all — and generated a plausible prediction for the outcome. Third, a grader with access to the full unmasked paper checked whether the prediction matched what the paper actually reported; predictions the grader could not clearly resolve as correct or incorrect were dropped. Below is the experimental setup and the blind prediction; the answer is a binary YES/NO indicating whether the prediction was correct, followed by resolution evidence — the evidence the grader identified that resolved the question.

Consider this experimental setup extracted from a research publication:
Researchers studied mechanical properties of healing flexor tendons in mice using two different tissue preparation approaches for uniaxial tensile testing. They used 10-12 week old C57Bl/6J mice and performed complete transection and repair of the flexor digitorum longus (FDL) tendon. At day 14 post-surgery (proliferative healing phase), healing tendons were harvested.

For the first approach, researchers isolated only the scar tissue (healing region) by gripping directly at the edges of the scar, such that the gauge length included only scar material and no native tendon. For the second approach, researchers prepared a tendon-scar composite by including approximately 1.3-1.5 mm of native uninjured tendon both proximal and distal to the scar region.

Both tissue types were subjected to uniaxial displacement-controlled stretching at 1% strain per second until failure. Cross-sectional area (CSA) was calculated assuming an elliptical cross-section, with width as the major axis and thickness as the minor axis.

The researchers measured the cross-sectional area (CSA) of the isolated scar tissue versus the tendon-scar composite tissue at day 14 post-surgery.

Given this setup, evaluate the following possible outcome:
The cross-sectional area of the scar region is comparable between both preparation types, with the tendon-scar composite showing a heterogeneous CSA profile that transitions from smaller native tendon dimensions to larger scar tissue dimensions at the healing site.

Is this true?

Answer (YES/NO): NO